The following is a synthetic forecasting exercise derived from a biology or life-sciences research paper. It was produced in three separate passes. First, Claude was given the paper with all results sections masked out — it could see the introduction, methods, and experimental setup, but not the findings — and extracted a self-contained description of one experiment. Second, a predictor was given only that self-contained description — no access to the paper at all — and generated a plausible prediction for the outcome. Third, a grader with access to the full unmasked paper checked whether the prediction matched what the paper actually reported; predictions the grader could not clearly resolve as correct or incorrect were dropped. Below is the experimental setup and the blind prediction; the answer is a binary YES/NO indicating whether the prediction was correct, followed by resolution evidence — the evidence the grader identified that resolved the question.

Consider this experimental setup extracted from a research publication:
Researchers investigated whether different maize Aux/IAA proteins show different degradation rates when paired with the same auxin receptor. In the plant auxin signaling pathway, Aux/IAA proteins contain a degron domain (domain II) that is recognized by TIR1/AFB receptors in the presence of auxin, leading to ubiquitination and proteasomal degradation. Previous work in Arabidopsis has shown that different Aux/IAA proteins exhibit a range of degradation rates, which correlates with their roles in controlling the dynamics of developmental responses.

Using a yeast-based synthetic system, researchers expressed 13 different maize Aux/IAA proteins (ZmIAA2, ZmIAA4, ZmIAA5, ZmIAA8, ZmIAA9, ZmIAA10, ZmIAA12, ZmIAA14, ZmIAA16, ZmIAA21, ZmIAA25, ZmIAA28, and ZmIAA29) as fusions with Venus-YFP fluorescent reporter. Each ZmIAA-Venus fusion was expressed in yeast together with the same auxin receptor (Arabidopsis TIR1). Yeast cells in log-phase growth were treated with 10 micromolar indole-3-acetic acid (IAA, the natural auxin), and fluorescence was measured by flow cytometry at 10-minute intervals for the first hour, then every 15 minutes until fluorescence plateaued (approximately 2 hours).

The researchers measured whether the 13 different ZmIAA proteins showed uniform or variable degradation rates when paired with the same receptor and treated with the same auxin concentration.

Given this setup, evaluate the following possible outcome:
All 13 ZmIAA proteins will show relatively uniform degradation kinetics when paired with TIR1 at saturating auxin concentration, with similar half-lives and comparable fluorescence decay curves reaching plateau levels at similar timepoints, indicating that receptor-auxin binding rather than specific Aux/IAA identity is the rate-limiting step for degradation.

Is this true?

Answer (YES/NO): NO